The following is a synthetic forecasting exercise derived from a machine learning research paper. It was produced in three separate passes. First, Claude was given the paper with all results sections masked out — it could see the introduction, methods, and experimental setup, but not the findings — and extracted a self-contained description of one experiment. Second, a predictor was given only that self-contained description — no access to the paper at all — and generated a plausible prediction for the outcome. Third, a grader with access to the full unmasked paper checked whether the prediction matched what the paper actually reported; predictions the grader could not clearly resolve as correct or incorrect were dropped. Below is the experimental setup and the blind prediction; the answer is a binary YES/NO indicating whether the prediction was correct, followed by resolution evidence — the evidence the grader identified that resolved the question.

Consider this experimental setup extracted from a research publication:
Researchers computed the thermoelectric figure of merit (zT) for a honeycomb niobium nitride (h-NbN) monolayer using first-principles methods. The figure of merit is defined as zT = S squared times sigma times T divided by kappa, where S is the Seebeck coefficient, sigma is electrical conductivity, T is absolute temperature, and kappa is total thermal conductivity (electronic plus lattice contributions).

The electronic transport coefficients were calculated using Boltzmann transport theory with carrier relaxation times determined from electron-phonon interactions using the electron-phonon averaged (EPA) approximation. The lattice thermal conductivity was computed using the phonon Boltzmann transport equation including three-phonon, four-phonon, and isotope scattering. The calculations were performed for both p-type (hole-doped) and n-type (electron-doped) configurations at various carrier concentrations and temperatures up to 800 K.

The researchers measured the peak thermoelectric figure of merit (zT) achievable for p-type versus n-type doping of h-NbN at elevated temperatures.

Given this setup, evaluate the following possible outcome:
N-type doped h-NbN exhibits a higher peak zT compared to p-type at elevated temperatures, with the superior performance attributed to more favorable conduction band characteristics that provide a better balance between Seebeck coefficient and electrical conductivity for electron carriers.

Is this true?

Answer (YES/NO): NO